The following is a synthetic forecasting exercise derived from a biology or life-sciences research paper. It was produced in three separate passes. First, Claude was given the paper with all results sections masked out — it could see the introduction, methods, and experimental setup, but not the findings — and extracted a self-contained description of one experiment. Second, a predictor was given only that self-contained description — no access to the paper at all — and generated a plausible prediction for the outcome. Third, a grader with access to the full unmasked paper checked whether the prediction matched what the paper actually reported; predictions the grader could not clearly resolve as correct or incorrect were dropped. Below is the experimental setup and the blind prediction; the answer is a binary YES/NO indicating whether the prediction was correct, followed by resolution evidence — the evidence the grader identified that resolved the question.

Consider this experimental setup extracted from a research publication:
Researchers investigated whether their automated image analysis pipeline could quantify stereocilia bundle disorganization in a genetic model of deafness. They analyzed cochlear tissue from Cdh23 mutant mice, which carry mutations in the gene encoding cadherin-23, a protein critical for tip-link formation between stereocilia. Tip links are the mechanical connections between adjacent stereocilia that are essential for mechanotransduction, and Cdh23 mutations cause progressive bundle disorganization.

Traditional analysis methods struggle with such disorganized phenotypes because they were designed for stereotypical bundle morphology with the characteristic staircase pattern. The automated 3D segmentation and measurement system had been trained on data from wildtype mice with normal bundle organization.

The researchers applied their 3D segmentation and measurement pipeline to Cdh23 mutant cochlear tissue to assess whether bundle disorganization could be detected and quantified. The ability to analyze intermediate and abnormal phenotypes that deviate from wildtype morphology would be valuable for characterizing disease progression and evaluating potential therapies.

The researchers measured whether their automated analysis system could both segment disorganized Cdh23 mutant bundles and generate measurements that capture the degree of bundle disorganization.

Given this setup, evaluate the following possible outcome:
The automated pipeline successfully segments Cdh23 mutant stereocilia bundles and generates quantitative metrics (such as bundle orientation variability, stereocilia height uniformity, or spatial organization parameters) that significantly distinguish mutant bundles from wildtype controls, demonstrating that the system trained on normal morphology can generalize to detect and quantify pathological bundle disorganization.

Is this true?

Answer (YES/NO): YES